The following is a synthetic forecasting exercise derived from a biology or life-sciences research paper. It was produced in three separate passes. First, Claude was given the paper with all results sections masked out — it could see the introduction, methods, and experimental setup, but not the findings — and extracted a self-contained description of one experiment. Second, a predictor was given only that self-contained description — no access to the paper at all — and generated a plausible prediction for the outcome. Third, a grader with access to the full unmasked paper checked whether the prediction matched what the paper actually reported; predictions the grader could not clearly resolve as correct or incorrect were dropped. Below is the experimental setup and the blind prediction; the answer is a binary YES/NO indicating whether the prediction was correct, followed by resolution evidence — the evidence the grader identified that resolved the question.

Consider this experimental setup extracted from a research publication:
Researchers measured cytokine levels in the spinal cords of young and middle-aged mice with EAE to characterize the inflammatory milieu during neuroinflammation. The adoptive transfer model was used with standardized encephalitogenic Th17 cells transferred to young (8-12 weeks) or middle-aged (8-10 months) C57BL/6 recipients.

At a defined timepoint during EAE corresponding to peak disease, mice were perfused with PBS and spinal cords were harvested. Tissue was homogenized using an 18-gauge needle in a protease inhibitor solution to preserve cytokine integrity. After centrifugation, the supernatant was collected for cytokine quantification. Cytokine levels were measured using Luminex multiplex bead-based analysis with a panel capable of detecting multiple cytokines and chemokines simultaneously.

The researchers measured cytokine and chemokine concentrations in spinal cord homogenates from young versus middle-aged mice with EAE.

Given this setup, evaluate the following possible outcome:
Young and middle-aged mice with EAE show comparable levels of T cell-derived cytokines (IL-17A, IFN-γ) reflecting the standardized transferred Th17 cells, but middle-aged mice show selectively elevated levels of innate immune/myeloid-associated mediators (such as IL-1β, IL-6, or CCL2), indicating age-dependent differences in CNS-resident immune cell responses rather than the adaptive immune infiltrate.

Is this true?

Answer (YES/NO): NO